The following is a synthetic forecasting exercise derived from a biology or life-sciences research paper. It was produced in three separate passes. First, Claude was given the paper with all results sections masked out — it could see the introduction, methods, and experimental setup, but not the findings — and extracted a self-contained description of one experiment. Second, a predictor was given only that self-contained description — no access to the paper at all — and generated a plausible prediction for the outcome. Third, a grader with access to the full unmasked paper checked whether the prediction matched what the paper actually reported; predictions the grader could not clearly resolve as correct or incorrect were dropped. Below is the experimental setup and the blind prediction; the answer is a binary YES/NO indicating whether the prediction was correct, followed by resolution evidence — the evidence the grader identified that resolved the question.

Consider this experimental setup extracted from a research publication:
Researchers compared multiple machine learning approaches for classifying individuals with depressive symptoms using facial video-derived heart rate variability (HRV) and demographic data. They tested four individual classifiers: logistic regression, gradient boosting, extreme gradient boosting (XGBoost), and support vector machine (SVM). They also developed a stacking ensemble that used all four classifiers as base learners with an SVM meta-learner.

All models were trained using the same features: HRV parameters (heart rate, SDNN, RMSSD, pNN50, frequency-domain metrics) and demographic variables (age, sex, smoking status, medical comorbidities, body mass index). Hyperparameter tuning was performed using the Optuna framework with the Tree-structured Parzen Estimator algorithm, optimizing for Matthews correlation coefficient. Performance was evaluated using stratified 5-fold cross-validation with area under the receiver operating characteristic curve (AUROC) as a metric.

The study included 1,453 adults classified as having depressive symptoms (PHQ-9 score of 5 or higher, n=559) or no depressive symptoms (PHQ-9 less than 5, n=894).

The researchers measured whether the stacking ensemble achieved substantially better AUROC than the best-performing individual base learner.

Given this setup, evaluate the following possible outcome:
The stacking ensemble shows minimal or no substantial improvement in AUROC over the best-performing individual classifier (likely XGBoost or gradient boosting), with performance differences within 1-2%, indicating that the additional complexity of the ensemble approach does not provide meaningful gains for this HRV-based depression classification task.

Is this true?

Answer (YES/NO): YES